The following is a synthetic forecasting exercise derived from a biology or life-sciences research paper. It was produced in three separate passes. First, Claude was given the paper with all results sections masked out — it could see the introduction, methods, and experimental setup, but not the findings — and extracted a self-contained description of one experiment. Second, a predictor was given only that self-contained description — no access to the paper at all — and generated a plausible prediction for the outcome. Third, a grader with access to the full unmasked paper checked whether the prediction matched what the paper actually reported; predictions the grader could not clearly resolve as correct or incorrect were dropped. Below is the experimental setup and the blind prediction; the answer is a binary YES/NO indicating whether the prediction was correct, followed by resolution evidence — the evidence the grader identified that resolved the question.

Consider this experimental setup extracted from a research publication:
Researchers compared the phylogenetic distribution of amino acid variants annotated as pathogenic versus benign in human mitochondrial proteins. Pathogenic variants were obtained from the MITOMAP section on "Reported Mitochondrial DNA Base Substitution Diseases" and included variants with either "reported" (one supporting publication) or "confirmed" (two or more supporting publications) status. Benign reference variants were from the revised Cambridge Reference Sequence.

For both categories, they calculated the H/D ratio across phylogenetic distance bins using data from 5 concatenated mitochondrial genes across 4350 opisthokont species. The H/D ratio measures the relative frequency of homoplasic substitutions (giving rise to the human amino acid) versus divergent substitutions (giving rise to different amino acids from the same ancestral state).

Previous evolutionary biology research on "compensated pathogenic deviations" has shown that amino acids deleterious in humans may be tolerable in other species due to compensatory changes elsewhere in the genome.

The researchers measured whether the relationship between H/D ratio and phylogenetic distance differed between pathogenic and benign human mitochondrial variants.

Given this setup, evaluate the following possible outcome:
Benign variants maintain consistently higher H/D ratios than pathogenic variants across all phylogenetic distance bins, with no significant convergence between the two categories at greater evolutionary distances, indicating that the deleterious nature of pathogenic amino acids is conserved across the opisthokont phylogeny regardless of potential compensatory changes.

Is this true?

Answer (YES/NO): NO